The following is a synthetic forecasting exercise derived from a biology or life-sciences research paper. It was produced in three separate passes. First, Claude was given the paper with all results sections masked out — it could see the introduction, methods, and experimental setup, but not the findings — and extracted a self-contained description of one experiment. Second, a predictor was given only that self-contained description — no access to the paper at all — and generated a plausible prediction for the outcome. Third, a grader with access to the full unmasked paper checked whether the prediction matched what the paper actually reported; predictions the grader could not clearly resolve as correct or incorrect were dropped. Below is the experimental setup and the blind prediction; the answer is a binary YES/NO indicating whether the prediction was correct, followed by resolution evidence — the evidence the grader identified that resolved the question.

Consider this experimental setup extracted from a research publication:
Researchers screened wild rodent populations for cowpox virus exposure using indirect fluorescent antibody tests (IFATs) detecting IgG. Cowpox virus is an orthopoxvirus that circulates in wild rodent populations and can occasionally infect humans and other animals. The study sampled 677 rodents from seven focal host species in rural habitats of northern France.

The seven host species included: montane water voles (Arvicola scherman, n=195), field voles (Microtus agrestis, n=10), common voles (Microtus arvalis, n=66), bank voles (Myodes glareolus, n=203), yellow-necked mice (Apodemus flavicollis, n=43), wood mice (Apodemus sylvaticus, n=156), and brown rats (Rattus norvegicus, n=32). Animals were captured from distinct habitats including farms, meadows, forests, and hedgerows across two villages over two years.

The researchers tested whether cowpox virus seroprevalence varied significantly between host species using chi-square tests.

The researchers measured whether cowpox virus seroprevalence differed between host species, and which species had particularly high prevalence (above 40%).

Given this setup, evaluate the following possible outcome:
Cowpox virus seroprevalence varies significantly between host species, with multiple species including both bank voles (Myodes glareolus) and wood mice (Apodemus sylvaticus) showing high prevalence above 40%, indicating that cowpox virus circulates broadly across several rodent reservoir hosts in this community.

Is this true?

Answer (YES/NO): NO